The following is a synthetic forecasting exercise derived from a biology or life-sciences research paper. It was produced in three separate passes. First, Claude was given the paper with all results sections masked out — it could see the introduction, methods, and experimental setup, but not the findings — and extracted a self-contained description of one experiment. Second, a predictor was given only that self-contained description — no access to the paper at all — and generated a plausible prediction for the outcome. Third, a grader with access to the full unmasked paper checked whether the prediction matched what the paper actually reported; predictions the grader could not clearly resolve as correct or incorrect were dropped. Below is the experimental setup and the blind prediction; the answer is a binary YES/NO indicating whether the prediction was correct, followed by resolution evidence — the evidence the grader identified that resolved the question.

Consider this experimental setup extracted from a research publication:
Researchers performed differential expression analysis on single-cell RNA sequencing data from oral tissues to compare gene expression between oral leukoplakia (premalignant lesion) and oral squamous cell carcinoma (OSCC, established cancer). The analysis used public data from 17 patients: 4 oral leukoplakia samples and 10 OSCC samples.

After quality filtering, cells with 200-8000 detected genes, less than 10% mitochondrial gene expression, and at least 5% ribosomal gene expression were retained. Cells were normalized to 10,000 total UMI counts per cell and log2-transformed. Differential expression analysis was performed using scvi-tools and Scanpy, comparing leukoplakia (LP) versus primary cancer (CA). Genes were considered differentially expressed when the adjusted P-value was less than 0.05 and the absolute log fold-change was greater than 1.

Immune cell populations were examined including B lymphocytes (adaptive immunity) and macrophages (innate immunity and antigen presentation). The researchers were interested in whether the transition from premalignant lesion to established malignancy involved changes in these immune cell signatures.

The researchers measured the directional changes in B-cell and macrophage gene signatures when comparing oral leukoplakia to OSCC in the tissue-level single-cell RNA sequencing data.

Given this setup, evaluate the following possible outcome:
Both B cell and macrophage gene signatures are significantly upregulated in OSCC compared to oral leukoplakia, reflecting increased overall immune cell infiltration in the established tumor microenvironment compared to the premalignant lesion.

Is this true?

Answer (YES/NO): NO